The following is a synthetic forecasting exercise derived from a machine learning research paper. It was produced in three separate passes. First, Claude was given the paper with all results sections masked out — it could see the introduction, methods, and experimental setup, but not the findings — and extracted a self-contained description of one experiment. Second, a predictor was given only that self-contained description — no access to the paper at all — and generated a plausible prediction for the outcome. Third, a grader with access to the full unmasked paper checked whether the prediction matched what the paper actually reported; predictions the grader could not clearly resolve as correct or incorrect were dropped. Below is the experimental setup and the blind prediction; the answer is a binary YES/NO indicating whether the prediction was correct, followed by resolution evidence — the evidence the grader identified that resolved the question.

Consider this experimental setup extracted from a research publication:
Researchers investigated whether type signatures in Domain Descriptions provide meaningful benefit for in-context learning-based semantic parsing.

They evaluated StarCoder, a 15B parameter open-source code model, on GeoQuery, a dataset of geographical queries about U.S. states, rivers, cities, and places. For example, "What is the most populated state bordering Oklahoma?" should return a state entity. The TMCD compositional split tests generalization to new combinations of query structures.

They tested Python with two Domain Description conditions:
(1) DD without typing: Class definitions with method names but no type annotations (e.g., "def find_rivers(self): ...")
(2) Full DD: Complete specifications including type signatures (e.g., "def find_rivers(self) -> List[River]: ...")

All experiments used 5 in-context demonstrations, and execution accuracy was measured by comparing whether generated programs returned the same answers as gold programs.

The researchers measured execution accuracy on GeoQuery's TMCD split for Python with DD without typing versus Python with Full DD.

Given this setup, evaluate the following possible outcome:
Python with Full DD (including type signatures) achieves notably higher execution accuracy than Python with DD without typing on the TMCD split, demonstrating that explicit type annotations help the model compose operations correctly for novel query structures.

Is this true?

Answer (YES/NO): YES